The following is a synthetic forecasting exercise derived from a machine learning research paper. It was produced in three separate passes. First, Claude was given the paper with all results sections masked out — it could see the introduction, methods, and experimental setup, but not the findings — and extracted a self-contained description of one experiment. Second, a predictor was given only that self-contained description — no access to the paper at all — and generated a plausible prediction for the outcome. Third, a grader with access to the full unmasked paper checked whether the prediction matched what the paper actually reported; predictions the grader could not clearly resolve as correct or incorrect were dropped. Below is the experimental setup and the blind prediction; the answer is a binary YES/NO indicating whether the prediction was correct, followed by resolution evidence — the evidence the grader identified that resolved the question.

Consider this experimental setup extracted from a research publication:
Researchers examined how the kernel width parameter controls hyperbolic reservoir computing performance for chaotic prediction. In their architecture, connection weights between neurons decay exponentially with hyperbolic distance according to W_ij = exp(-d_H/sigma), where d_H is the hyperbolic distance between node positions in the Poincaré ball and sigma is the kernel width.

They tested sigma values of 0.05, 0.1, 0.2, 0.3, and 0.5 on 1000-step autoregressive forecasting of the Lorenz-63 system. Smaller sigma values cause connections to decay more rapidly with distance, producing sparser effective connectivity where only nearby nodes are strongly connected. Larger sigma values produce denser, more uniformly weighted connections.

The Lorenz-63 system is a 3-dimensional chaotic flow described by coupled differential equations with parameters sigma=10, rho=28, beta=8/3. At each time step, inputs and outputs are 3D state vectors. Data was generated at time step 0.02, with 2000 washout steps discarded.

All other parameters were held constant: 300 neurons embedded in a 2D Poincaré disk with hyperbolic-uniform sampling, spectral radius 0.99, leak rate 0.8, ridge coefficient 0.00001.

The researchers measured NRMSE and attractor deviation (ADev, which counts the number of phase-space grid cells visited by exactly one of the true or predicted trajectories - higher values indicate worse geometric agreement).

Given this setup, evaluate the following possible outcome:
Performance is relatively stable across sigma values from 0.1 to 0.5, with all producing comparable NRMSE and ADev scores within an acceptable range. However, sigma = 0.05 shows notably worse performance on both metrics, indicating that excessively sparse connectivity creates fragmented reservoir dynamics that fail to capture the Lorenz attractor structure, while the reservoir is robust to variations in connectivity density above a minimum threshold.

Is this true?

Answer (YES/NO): NO